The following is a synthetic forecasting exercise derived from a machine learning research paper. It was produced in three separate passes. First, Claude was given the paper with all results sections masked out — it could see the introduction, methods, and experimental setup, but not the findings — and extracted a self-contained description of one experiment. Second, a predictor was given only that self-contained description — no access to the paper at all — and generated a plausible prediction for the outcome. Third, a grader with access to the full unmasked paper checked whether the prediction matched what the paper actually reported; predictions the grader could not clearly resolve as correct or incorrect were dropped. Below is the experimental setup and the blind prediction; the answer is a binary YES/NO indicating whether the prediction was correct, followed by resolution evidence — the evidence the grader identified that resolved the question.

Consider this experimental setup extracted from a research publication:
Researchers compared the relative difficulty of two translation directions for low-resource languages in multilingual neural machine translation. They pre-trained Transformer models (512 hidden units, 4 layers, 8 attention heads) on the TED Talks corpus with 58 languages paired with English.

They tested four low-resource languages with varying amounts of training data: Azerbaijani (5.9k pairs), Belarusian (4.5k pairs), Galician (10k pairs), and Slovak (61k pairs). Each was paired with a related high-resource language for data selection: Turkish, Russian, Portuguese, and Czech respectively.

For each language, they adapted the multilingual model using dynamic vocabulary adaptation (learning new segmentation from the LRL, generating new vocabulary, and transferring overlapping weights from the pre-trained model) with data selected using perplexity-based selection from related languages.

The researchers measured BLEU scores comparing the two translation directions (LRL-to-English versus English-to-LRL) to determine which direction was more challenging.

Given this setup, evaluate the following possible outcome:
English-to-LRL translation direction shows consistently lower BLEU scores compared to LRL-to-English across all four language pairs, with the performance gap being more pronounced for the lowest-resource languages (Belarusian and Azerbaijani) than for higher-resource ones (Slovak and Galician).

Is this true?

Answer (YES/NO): NO